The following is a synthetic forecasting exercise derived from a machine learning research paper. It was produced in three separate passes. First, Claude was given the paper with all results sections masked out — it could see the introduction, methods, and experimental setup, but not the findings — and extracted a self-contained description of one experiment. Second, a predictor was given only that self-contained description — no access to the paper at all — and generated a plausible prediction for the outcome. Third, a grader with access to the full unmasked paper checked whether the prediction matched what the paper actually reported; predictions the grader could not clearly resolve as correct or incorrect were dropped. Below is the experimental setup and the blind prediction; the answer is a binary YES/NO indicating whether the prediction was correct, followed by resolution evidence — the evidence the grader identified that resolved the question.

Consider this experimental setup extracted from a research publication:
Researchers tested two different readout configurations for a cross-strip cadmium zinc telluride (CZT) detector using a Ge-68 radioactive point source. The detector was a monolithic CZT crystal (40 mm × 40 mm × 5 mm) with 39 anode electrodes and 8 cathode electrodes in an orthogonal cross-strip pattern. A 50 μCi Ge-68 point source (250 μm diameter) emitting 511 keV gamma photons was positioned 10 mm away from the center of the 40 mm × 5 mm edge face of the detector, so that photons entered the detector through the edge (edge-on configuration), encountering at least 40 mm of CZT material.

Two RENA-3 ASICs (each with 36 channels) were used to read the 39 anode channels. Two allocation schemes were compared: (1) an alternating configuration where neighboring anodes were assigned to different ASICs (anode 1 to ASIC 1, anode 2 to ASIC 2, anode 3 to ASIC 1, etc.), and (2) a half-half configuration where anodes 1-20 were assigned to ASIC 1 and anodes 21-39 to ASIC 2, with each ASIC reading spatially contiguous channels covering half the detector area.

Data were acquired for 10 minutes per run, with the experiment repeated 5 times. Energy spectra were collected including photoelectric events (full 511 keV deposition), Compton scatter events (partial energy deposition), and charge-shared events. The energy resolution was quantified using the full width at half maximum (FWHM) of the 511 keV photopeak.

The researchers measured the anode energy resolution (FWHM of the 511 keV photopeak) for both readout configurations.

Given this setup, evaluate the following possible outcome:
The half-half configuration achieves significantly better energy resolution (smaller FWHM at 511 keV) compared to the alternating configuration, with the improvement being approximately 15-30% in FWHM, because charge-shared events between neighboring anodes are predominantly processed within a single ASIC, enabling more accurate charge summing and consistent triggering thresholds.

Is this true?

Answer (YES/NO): NO